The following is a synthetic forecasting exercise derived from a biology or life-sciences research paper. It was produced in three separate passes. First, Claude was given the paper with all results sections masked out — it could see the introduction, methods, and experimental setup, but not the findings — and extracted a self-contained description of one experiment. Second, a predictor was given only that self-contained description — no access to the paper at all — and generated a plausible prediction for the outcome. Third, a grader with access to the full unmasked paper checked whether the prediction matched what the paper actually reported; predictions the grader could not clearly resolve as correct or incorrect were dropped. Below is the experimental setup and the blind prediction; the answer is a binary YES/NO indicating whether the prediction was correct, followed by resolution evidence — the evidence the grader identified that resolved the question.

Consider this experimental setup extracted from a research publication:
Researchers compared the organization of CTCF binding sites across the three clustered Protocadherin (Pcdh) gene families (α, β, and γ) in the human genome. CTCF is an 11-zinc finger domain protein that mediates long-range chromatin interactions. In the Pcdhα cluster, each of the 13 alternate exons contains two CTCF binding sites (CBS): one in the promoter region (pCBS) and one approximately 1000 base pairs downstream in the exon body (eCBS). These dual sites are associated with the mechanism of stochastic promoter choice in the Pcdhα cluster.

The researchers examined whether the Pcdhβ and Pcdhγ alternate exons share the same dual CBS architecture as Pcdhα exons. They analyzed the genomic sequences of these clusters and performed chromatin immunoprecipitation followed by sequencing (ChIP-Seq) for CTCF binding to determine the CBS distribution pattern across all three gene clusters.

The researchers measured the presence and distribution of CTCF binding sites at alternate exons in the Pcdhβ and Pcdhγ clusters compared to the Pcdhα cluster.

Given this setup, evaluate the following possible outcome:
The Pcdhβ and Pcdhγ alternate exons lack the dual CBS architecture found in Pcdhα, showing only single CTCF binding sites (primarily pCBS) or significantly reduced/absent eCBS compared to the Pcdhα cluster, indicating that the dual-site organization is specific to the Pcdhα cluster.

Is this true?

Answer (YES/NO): YES